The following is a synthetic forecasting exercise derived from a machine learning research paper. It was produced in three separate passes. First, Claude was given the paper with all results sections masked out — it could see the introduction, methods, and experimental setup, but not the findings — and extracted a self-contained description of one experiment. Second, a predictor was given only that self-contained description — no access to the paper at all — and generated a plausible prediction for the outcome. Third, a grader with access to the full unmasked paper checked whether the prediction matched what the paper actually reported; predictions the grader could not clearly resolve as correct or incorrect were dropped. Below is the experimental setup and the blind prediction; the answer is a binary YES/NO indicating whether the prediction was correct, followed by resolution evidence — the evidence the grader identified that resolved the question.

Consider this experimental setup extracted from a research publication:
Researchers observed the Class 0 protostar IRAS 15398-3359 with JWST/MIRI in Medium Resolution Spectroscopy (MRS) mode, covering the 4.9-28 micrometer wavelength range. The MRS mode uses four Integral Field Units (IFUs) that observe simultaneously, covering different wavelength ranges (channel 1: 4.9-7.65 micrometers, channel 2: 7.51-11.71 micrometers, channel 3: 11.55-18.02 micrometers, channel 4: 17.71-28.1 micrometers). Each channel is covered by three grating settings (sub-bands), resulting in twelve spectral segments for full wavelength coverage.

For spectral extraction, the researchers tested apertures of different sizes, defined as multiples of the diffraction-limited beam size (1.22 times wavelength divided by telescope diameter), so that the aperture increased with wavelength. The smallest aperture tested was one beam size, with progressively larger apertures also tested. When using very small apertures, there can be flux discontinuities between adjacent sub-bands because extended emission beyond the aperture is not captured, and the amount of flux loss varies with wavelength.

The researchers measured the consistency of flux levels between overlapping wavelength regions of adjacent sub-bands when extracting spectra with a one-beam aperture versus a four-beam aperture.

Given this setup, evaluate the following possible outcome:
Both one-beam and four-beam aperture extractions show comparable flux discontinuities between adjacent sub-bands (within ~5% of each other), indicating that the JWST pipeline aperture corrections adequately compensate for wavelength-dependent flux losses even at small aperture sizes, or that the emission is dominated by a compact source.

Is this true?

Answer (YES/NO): NO